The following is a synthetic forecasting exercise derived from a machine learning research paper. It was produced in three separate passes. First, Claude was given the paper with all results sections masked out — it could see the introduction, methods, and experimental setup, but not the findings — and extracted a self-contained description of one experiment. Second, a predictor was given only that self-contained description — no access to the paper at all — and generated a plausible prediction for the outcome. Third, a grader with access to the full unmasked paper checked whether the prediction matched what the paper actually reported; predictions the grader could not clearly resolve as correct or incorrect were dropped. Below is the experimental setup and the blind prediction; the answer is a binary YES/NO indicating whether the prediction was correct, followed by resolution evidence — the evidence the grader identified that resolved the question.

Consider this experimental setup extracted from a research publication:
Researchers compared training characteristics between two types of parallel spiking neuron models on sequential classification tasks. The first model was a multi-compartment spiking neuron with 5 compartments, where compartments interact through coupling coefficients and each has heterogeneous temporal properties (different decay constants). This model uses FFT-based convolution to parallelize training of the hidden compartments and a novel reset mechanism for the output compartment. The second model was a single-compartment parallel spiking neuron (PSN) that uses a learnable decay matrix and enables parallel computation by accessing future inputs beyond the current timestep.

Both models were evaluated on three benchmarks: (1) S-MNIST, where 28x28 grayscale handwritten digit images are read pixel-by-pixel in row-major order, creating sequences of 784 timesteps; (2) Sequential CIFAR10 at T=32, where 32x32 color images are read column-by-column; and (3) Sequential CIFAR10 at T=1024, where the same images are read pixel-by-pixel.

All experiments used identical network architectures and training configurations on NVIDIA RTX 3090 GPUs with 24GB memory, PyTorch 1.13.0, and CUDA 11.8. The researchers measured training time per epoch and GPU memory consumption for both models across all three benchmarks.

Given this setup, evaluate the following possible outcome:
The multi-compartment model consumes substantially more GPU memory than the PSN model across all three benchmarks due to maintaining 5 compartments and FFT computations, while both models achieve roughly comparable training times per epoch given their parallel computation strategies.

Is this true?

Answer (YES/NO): NO